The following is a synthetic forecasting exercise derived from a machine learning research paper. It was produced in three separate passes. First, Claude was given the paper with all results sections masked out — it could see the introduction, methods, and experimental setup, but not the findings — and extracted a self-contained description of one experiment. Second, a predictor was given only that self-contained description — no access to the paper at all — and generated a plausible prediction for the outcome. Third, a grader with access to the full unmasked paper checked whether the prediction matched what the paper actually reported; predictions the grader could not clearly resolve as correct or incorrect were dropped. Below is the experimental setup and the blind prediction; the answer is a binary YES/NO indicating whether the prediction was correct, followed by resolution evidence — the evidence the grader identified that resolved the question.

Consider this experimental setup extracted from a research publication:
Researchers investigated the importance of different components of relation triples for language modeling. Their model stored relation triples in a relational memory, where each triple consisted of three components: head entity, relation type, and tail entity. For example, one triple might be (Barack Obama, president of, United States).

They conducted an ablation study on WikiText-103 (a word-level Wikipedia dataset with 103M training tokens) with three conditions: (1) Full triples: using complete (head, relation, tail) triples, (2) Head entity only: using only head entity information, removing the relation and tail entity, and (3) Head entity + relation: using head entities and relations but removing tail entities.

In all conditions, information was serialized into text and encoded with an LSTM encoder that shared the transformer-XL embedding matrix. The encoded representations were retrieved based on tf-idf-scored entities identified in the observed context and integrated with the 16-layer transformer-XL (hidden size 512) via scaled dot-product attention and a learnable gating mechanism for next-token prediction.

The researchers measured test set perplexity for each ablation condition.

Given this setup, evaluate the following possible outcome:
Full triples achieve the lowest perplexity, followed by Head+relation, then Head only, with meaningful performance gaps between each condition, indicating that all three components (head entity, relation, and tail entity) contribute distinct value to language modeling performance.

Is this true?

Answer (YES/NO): NO